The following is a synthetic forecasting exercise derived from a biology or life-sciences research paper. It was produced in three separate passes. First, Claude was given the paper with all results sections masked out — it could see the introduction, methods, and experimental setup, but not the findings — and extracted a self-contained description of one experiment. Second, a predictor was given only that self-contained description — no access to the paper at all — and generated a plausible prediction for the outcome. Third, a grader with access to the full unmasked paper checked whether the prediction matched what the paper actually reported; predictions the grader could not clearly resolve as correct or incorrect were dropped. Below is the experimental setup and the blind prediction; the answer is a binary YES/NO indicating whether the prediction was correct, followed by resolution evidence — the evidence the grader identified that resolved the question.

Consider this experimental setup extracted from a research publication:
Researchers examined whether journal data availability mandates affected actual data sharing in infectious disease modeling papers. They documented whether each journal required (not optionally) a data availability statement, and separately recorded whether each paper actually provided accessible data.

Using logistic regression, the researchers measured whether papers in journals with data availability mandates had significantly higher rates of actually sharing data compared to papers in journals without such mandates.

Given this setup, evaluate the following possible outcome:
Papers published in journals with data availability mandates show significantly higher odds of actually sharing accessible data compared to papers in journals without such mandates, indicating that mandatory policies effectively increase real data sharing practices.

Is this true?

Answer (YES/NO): NO